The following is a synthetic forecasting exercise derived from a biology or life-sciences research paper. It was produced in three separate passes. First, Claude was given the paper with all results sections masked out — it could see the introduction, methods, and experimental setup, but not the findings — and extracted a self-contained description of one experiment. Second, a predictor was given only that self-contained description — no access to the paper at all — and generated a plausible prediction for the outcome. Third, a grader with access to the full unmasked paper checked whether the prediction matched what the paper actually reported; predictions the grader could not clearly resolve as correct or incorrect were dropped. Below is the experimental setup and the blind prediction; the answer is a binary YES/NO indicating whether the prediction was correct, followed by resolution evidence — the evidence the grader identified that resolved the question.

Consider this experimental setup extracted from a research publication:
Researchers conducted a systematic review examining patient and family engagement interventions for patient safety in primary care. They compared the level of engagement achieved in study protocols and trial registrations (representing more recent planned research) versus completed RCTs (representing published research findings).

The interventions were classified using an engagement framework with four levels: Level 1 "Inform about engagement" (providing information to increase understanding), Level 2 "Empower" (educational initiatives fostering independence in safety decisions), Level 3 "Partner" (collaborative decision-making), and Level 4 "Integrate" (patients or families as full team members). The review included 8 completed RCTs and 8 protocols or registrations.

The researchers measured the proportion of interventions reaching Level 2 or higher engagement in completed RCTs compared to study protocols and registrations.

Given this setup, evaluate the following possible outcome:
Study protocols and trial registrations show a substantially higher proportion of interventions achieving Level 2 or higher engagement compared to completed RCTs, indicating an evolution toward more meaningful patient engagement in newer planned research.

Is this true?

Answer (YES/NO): NO